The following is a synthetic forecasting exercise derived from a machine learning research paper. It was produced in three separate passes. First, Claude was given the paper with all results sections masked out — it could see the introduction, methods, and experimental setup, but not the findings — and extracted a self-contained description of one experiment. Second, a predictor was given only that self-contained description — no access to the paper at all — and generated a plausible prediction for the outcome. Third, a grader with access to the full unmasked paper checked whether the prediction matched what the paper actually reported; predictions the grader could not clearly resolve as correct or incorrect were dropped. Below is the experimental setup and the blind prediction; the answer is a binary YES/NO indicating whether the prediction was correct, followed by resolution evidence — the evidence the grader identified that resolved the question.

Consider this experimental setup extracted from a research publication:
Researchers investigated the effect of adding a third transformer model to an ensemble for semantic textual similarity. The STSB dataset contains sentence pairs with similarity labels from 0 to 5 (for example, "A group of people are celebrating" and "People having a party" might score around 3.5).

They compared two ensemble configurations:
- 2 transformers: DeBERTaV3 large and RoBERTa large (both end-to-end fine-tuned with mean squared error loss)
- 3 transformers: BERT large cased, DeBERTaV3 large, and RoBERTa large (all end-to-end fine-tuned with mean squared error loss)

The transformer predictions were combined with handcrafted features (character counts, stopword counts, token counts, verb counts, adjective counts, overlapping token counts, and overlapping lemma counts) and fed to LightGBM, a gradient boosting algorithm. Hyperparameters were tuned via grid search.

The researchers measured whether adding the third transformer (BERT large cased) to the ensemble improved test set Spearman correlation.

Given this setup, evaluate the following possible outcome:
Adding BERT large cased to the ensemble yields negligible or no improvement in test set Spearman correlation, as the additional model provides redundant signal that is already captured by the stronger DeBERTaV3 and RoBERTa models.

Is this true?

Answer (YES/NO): NO